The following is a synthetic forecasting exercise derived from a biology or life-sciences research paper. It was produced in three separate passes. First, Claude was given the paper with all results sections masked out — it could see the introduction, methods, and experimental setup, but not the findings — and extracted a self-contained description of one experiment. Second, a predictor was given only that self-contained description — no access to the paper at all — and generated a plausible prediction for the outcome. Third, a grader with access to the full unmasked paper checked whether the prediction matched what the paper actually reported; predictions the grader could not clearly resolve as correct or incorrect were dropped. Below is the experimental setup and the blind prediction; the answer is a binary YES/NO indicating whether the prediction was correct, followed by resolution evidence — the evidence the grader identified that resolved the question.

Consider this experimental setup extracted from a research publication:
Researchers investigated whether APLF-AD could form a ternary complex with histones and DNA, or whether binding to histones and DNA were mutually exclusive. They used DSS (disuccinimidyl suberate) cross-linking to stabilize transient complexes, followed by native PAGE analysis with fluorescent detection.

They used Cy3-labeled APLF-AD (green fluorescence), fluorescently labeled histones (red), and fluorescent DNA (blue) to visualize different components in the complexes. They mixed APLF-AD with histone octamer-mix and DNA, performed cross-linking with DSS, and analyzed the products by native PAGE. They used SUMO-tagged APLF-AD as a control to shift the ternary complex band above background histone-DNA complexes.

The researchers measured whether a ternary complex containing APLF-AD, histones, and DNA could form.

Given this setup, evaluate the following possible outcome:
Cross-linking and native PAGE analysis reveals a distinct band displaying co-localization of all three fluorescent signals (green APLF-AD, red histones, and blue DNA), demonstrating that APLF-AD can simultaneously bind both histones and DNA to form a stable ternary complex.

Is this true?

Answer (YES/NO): YES